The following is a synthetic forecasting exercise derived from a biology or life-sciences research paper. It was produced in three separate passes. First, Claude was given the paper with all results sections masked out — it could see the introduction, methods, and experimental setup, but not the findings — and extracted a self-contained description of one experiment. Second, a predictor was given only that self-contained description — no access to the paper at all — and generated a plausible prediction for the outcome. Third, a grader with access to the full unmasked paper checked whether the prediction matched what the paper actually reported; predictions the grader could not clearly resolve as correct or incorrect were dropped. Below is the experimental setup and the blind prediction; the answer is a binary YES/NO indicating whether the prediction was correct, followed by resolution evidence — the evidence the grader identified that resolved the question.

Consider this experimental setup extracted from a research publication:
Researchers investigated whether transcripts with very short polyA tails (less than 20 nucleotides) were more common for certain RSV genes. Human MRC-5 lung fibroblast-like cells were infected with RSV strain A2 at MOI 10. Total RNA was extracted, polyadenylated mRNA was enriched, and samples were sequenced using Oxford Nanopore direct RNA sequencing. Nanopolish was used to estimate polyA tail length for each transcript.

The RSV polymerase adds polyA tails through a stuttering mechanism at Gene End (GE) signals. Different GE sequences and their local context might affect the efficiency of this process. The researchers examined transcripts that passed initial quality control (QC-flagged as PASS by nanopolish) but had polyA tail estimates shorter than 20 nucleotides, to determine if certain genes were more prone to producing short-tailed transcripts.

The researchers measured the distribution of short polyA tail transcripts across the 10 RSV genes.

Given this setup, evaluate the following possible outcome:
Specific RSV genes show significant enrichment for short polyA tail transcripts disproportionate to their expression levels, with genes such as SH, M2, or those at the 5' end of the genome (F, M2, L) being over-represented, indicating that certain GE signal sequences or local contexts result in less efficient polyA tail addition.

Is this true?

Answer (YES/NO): NO